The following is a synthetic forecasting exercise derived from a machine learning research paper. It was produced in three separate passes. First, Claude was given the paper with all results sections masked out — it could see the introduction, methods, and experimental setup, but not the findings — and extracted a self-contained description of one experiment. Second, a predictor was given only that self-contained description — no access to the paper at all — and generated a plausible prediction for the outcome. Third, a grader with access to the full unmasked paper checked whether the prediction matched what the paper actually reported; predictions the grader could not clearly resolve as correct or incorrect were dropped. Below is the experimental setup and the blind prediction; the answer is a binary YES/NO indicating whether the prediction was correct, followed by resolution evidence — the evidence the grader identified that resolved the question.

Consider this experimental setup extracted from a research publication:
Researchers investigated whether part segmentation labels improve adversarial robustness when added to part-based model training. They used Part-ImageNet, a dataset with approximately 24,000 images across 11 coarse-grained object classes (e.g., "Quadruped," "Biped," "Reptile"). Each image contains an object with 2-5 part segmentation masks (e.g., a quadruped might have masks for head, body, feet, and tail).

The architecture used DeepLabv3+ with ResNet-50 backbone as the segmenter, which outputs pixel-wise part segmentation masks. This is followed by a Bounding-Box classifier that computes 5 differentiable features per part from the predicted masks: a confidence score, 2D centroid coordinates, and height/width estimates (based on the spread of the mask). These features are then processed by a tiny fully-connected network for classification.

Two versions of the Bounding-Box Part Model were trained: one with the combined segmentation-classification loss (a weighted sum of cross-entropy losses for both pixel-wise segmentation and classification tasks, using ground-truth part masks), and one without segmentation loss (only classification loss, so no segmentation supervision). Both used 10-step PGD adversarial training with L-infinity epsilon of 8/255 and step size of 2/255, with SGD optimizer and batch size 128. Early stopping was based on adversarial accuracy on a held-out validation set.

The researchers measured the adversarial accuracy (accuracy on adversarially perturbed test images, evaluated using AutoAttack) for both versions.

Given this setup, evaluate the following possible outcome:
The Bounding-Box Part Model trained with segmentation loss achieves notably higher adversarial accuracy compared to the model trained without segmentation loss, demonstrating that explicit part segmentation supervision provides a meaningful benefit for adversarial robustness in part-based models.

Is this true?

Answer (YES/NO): NO